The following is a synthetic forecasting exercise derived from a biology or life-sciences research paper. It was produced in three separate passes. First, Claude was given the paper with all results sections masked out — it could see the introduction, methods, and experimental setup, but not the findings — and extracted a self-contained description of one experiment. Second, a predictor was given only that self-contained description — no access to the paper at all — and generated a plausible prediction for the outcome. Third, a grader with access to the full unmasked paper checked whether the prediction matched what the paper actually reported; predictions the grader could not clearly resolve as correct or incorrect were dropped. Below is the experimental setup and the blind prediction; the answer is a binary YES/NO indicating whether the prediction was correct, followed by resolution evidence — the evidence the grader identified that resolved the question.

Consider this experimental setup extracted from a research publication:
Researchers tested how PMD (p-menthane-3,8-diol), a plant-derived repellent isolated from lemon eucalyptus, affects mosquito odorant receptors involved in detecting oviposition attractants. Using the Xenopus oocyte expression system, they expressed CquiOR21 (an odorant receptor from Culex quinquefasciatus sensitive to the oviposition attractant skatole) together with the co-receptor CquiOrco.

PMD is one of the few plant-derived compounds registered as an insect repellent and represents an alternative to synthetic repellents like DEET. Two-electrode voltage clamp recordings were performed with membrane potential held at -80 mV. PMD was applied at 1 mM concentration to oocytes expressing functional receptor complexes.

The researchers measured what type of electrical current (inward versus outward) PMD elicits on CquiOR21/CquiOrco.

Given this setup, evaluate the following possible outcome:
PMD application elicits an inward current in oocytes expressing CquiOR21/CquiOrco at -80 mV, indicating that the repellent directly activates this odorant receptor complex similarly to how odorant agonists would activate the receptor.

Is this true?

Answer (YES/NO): NO